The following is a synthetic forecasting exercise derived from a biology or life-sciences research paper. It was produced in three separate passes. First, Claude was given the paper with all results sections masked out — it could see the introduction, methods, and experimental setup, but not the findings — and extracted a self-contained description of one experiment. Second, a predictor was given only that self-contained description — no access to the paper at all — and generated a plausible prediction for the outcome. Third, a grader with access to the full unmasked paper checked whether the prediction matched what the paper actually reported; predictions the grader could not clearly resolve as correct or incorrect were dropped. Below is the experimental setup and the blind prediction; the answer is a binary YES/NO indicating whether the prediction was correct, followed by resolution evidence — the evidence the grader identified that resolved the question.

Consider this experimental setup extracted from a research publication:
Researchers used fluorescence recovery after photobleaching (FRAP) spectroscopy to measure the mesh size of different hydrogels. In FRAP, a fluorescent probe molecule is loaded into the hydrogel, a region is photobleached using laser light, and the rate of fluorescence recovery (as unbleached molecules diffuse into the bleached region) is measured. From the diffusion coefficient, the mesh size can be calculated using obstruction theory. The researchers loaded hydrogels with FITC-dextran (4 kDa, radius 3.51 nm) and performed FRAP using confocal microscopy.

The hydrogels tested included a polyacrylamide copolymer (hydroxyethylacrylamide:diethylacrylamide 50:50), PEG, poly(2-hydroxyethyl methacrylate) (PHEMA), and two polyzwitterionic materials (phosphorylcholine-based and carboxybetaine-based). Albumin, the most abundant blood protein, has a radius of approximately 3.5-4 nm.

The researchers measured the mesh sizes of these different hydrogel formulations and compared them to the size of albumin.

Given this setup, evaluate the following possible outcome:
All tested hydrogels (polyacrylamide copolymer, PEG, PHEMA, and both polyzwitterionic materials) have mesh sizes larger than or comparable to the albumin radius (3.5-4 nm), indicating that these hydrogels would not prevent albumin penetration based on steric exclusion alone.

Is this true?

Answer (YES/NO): NO